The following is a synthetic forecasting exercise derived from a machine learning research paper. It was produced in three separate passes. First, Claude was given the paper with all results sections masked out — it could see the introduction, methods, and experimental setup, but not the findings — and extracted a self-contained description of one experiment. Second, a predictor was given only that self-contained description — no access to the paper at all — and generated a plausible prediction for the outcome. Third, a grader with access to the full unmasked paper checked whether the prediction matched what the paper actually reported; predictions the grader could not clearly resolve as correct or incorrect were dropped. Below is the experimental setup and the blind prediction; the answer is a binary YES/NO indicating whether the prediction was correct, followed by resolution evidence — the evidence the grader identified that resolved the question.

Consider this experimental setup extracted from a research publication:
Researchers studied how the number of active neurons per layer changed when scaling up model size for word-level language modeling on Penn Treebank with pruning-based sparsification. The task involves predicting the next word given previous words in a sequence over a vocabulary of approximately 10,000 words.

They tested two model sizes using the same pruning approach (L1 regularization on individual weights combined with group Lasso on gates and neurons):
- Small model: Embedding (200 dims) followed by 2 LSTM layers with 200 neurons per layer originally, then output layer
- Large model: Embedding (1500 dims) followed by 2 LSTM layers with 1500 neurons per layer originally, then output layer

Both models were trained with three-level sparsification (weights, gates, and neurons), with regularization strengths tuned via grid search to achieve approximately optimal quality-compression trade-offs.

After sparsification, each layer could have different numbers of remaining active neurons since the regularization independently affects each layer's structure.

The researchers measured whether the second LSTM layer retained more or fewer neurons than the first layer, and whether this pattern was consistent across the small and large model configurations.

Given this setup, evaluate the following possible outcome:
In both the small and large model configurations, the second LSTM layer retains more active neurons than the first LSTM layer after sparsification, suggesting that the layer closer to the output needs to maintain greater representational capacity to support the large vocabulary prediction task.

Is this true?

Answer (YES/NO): YES